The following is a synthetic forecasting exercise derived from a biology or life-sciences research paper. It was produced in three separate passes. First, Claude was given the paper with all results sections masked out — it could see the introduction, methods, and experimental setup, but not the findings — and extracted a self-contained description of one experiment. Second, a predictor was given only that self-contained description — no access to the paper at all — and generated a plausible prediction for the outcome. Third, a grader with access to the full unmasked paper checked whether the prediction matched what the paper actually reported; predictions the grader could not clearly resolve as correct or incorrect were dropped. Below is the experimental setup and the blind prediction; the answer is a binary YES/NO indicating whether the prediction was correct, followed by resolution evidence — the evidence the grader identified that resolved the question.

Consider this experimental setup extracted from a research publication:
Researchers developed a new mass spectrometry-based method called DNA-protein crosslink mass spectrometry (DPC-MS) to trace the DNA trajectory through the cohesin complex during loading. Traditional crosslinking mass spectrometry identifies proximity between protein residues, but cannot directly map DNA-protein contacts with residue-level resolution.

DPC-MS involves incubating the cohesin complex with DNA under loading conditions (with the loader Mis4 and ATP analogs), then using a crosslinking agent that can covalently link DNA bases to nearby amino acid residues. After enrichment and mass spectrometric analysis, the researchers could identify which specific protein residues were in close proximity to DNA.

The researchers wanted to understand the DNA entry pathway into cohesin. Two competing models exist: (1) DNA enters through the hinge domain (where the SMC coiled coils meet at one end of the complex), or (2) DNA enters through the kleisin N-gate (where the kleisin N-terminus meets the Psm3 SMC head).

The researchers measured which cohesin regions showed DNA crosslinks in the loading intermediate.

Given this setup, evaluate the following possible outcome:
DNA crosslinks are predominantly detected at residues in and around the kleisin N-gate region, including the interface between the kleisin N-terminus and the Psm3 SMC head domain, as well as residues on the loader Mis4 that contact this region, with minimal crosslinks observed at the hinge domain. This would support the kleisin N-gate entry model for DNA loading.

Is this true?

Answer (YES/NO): NO